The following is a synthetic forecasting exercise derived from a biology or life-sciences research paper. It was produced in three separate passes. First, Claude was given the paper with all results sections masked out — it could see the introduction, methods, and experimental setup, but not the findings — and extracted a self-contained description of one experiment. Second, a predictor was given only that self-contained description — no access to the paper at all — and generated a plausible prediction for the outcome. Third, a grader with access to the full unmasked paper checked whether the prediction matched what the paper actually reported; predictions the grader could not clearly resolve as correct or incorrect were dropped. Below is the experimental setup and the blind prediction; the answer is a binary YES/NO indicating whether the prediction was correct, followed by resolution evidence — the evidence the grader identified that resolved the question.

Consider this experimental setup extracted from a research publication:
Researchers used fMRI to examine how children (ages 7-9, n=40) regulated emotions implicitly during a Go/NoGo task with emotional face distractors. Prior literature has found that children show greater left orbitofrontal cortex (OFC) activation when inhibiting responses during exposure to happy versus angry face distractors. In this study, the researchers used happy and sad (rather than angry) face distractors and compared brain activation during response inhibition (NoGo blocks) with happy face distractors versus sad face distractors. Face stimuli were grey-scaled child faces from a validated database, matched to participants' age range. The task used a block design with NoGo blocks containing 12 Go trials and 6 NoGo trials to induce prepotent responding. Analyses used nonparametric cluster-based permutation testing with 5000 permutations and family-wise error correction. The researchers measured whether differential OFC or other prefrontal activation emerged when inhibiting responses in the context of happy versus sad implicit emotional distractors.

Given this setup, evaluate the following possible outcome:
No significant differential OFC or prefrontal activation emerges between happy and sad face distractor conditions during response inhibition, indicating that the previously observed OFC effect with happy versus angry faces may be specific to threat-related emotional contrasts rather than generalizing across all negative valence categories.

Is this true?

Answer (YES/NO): YES